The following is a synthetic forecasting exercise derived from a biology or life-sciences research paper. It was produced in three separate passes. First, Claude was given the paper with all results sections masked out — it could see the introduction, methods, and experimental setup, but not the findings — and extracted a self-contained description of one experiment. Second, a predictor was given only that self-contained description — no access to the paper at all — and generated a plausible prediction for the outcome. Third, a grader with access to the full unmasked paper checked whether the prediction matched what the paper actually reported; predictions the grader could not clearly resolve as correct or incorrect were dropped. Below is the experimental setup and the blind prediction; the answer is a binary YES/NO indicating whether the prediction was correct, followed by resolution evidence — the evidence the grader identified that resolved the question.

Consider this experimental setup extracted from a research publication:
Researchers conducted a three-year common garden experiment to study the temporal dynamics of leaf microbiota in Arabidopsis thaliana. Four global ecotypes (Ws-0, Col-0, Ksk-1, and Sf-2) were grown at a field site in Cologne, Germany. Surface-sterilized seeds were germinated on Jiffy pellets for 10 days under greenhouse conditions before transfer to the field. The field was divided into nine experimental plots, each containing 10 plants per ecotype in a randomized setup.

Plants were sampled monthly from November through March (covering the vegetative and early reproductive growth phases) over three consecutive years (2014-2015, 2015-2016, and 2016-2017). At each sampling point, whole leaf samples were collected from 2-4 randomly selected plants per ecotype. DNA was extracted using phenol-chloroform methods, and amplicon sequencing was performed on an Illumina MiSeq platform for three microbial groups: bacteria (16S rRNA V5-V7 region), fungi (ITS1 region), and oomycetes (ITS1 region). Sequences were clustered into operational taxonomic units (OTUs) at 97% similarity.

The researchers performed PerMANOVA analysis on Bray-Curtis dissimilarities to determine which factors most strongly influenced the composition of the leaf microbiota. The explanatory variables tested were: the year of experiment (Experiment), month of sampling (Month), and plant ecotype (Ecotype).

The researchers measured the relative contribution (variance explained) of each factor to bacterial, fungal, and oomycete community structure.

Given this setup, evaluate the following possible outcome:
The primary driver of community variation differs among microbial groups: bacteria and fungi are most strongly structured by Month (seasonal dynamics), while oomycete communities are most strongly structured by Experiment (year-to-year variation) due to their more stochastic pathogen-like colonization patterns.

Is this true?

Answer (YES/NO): NO